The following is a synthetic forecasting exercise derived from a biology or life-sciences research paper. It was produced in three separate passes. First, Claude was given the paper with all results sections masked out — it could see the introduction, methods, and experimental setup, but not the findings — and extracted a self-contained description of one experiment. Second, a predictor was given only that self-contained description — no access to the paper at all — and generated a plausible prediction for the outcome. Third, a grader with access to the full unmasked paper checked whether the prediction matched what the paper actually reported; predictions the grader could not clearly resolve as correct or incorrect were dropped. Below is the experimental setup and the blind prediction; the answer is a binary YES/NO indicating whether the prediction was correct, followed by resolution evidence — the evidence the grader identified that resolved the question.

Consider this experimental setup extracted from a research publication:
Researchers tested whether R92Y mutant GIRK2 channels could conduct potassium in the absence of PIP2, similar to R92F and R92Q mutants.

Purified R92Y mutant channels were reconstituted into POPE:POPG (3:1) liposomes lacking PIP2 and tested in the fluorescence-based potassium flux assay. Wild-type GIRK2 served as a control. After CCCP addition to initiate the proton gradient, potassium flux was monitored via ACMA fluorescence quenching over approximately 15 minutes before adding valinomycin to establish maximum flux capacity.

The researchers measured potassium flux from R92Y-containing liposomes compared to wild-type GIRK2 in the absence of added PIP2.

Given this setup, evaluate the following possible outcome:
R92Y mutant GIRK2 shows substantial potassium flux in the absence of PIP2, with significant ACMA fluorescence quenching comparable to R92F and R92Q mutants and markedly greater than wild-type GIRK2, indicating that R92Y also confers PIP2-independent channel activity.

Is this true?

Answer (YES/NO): YES